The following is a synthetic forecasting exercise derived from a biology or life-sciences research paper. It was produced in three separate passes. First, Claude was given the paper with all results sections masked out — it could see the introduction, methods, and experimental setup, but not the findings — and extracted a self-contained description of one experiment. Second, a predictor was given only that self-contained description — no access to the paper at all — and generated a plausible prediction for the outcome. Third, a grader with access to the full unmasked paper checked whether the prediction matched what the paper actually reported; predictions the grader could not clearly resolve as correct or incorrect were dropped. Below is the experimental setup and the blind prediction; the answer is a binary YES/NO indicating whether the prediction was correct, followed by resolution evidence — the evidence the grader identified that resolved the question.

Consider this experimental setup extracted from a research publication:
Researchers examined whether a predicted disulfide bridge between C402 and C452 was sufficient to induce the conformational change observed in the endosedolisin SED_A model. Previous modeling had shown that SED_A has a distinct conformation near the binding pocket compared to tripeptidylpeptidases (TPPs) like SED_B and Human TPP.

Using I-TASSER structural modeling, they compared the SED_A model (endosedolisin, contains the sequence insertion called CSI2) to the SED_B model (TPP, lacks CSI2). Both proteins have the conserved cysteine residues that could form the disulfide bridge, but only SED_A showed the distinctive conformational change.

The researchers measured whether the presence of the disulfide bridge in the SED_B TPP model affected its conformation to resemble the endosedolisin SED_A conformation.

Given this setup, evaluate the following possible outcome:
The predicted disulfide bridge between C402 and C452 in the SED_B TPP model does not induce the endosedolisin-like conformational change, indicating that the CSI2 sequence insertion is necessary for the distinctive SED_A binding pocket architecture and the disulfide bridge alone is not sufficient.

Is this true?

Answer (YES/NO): YES